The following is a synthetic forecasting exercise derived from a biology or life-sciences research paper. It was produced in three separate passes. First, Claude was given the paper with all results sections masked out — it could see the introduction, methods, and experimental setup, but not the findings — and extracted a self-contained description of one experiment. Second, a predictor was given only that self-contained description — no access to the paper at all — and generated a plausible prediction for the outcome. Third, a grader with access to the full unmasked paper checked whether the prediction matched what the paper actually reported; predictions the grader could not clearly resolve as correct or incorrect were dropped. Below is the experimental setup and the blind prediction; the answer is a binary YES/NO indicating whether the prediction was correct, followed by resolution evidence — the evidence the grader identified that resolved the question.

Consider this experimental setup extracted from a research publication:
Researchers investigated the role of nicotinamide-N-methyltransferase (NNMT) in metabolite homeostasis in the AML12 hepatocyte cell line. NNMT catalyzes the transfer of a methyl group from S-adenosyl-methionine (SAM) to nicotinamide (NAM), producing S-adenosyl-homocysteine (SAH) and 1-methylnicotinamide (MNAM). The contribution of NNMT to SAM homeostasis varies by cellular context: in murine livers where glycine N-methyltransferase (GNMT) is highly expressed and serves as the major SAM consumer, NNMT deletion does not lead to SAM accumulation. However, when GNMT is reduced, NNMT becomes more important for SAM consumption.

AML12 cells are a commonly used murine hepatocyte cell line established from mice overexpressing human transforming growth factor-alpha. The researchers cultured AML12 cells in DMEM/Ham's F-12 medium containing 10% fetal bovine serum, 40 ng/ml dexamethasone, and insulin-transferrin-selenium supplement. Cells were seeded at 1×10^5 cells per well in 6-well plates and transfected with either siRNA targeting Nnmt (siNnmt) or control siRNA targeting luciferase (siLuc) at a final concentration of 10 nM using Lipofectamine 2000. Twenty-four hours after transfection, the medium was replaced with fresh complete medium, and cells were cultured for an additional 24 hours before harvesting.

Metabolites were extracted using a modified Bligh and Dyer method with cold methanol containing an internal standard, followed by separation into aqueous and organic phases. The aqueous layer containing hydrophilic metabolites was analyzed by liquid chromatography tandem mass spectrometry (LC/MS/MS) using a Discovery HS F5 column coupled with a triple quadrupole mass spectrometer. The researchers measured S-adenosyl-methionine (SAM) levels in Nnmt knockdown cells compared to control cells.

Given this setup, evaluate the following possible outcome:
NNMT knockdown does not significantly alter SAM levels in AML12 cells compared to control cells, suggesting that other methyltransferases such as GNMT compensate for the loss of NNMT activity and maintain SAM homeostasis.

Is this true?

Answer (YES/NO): NO